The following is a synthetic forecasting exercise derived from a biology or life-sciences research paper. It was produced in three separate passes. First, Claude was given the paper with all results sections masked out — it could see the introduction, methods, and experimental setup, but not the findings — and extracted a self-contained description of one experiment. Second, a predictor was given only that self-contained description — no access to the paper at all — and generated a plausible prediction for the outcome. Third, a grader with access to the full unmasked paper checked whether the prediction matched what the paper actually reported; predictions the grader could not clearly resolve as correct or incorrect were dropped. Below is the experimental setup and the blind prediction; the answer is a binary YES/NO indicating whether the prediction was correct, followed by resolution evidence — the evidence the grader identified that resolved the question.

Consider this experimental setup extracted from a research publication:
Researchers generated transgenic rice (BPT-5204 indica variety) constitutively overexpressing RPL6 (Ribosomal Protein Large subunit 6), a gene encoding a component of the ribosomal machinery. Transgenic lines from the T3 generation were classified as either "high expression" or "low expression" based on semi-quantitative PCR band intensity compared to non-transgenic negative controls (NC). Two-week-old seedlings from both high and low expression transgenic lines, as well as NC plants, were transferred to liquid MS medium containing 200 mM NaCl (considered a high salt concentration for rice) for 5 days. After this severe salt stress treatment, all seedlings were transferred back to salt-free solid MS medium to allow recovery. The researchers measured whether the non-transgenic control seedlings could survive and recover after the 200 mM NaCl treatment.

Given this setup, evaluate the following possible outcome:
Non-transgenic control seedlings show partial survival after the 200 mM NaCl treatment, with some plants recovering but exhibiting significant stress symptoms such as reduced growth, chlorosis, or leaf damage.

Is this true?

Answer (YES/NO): NO